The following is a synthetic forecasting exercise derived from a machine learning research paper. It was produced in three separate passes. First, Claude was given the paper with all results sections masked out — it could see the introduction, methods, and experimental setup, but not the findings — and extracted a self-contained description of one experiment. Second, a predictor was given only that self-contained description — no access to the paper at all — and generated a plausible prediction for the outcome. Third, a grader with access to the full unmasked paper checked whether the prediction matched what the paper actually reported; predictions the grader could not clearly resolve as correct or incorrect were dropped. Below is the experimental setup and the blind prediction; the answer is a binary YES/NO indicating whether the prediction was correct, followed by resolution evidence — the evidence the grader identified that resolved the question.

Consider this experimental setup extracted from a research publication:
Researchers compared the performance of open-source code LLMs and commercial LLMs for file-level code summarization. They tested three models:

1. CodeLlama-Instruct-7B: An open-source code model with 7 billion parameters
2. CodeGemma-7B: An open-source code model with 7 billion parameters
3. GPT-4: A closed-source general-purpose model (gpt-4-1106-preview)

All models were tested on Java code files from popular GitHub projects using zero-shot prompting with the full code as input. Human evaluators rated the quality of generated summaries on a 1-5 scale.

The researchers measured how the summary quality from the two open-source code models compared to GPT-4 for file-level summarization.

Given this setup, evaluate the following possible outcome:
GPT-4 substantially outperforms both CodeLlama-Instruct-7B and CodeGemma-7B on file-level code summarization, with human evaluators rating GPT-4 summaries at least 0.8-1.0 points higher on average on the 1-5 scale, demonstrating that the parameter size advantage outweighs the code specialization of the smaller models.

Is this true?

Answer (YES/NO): NO